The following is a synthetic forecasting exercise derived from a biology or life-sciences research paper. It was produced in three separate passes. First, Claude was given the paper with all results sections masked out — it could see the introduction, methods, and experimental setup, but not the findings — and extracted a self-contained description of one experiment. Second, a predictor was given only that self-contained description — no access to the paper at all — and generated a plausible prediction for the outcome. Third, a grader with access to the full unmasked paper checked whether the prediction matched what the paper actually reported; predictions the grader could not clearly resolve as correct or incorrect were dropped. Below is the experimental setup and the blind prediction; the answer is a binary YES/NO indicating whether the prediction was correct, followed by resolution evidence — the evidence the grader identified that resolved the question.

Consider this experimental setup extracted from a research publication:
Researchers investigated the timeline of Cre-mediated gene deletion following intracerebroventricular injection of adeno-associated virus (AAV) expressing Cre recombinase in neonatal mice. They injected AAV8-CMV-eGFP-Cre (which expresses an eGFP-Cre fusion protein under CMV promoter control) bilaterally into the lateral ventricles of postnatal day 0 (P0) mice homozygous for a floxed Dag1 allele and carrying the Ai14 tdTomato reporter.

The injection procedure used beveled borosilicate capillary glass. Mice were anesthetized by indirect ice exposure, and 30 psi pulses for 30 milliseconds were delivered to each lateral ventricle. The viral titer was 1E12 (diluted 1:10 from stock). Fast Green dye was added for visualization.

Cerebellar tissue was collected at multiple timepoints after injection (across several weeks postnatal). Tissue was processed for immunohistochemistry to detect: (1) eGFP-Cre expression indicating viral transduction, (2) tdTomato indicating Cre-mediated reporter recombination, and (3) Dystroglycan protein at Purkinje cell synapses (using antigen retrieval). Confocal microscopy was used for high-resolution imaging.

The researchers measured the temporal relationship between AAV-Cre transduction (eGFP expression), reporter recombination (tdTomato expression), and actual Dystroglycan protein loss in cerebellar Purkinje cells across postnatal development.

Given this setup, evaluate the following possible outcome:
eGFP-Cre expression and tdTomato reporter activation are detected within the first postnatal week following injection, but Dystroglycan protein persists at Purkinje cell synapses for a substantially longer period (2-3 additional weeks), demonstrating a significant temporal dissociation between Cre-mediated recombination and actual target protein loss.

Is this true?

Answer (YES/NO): YES